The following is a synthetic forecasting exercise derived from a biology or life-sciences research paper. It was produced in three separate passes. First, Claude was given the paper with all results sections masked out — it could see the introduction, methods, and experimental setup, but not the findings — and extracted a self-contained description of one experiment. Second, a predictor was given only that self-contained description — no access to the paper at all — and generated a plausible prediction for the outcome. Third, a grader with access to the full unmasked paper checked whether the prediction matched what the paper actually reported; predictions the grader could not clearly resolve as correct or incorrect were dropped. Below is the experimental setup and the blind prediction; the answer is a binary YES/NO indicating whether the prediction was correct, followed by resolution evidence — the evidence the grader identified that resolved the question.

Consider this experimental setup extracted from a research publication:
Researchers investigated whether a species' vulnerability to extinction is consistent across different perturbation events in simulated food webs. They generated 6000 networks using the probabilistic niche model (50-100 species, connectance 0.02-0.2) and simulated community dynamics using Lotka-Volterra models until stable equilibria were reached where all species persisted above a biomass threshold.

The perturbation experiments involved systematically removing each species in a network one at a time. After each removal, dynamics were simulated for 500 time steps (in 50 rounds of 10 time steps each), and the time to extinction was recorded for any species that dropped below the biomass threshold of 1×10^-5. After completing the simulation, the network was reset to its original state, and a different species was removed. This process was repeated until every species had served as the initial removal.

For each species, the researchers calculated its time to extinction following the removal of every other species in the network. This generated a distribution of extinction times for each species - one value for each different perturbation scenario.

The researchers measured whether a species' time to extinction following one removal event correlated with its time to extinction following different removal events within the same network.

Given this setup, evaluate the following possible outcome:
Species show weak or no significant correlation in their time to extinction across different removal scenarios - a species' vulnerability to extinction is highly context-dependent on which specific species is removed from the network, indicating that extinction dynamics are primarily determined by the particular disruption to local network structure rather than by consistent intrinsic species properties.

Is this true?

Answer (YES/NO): NO